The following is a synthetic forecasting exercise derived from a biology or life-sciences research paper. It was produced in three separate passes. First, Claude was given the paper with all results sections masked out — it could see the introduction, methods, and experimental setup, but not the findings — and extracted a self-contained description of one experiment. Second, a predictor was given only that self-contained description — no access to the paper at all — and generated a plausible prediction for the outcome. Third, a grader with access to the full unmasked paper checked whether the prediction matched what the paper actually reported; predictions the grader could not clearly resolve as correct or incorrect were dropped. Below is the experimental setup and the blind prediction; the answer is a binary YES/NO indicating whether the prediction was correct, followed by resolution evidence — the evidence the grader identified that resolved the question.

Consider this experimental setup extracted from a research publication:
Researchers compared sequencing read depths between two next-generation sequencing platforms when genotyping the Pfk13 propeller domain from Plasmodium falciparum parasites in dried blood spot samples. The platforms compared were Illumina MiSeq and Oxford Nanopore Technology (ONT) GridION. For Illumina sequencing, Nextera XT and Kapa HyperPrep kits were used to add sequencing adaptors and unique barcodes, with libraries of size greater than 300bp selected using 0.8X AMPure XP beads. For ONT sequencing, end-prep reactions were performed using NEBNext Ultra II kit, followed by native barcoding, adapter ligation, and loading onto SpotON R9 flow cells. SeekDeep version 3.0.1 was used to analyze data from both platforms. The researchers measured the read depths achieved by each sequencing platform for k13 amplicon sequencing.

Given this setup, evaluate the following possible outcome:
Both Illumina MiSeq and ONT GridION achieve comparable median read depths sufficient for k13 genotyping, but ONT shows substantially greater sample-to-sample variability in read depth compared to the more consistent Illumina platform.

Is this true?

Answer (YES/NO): NO